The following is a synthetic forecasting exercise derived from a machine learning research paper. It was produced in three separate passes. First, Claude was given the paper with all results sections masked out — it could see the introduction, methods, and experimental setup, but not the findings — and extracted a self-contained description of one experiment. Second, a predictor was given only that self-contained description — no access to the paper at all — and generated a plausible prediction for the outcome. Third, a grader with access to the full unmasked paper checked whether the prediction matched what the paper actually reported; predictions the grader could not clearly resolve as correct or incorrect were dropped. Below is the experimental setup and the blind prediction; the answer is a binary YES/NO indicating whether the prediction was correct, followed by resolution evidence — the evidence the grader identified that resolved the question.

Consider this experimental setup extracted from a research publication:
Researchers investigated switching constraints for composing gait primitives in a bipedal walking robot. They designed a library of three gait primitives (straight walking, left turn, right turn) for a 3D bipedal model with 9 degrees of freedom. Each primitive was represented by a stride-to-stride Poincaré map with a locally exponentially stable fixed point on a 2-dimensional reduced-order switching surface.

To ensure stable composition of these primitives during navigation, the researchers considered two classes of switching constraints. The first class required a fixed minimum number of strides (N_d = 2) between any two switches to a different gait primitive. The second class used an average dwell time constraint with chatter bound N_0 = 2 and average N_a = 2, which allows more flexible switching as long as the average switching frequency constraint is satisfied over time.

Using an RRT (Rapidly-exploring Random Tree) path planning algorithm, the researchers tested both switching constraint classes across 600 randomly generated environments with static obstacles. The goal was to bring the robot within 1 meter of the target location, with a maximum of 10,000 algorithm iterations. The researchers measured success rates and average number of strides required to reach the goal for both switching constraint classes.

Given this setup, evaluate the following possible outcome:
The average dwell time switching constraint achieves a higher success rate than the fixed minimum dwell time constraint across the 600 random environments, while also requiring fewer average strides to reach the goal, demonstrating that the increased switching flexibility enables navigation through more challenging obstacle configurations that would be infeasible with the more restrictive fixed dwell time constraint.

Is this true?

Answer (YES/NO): YES